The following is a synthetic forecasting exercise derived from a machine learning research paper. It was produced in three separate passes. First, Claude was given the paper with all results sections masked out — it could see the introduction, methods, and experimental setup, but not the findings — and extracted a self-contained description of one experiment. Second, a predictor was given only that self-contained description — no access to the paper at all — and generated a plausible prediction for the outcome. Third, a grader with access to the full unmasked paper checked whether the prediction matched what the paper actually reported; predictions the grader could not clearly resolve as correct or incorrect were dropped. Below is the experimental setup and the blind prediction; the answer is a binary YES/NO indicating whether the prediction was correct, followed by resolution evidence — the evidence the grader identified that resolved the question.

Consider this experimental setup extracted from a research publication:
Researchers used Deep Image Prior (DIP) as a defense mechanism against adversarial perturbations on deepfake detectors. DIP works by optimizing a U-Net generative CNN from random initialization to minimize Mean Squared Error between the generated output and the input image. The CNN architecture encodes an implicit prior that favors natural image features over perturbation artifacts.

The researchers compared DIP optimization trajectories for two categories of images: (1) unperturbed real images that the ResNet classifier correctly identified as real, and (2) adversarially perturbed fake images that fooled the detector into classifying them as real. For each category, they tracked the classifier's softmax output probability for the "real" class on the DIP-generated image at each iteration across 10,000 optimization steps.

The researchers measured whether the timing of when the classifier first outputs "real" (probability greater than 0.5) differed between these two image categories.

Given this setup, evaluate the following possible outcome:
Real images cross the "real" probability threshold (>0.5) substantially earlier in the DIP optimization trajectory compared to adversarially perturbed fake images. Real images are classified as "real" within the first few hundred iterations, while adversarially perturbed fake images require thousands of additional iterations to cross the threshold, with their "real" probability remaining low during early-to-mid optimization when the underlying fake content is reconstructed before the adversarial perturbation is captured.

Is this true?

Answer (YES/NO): YES